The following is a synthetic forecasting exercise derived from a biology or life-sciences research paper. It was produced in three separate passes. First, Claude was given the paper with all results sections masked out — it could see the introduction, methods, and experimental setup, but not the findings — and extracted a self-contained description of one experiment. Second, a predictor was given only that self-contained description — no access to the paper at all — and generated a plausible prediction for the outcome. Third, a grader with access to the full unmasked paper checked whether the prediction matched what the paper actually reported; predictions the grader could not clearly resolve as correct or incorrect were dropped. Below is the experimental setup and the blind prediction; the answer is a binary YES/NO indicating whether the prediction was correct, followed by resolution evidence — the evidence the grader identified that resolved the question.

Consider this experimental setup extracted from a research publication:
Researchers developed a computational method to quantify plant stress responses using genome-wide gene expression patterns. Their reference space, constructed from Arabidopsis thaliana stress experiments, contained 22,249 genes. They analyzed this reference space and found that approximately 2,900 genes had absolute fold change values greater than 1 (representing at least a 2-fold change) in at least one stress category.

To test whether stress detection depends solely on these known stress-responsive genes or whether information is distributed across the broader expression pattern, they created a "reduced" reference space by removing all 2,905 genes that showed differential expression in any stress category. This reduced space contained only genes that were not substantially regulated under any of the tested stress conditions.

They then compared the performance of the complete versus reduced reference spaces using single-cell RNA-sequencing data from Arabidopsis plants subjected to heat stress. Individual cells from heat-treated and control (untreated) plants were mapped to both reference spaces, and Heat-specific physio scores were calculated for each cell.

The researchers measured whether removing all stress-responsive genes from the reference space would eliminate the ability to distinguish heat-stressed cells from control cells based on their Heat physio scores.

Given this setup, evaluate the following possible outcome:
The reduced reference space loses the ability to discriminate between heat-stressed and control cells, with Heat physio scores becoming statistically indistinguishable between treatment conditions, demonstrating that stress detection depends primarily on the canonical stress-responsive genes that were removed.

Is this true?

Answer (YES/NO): NO